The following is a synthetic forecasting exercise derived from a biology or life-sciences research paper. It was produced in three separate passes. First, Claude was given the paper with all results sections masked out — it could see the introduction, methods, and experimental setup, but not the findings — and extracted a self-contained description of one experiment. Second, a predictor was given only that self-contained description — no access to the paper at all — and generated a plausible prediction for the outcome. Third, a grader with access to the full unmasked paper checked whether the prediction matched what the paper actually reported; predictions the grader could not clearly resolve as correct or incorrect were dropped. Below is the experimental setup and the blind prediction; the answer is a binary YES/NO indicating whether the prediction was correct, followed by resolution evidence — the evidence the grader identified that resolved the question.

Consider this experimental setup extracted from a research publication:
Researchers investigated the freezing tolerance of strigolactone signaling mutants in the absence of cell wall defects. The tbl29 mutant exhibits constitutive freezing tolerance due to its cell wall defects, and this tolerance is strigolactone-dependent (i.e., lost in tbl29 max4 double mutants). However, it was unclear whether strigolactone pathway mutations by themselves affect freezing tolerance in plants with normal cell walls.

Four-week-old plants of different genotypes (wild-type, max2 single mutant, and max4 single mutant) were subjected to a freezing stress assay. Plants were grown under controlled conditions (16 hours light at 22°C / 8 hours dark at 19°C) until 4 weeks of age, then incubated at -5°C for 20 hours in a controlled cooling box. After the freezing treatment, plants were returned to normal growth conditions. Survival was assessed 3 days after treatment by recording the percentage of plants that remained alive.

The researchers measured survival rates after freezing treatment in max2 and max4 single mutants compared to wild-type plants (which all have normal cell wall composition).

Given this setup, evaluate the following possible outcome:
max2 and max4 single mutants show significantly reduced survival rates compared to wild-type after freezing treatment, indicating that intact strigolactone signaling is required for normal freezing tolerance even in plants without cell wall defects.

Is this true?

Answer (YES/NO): NO